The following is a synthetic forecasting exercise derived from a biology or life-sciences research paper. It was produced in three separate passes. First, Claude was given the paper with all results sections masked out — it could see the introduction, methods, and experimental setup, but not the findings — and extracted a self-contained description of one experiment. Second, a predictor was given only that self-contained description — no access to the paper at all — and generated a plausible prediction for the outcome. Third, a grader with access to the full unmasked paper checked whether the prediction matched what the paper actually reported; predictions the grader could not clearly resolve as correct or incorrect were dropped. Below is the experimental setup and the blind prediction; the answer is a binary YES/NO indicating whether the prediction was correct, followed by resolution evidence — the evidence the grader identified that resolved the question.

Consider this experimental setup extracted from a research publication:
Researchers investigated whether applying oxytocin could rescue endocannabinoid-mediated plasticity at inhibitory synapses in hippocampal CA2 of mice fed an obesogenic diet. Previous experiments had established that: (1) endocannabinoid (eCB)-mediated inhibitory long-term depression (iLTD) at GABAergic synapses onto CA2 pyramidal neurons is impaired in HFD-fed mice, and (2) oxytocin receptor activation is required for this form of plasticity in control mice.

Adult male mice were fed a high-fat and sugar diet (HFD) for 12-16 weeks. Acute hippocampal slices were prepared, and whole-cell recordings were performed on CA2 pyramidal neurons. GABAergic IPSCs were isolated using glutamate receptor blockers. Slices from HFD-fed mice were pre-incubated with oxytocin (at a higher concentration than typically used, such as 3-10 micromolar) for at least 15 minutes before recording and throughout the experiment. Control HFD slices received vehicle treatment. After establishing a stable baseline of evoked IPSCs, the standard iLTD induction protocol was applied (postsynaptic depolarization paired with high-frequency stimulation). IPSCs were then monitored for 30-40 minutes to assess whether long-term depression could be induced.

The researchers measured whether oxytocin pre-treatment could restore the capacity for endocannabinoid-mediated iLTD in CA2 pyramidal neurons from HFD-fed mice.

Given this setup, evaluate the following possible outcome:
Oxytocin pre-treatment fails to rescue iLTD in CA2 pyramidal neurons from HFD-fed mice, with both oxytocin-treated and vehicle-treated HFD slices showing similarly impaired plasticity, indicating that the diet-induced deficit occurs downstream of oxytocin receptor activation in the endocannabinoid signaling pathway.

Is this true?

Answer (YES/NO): NO